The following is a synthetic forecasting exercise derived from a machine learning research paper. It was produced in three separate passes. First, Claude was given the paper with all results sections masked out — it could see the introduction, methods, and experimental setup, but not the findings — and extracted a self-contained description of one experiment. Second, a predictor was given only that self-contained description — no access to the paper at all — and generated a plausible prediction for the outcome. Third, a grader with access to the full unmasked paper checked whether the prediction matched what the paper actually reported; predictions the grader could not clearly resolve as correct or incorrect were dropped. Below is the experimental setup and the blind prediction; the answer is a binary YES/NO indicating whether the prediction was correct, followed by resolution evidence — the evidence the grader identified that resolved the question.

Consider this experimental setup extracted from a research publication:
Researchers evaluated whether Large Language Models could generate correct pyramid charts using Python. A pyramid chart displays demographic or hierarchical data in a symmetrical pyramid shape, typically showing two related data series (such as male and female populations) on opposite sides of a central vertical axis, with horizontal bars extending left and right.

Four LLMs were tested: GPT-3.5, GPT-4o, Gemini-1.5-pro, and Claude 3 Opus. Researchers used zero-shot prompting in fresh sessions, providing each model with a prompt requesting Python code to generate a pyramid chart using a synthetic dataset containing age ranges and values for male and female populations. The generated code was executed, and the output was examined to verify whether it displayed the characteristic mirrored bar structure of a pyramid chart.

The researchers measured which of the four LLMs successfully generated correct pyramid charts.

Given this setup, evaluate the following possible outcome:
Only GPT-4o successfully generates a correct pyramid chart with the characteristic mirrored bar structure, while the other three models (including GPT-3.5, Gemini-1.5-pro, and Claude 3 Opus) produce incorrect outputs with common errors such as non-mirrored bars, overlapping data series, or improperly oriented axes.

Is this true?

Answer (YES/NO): YES